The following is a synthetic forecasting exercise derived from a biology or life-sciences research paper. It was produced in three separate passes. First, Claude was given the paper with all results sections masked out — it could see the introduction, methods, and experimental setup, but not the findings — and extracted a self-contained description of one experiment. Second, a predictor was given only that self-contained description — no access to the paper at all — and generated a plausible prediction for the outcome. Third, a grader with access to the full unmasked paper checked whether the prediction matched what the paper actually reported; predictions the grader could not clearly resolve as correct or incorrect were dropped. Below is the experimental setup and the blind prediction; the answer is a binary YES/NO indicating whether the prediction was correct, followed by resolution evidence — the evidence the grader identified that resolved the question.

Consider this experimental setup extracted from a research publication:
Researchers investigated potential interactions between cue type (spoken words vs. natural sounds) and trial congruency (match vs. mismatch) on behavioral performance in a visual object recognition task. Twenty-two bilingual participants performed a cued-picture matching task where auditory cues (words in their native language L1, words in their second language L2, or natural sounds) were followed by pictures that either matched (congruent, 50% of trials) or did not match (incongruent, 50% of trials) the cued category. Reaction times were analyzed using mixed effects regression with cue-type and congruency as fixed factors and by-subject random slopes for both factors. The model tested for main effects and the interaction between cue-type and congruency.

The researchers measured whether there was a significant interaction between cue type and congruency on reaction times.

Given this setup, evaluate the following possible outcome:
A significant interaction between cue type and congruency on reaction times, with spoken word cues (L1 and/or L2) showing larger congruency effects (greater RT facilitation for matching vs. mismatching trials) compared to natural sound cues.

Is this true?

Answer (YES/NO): NO